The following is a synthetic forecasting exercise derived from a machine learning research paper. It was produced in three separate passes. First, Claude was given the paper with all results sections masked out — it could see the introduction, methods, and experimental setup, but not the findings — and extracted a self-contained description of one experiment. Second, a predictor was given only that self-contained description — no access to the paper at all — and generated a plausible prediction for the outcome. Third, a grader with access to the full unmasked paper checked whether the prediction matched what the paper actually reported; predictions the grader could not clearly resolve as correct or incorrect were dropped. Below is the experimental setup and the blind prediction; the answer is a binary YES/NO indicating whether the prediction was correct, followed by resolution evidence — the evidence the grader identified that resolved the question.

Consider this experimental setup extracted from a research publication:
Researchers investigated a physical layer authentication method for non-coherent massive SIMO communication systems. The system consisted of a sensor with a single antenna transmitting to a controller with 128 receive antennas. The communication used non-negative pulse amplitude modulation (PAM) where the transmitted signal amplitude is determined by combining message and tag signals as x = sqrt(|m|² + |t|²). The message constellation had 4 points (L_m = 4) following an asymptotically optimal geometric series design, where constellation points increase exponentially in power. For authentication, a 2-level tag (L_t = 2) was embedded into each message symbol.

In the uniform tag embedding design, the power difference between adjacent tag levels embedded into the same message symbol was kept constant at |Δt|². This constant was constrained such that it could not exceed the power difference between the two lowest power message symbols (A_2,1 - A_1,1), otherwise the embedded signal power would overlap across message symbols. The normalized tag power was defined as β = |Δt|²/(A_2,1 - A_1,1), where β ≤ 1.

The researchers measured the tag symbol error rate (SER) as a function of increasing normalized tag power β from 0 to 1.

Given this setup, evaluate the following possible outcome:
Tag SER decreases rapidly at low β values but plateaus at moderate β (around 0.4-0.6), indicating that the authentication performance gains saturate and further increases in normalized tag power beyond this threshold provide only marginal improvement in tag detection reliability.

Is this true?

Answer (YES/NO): NO